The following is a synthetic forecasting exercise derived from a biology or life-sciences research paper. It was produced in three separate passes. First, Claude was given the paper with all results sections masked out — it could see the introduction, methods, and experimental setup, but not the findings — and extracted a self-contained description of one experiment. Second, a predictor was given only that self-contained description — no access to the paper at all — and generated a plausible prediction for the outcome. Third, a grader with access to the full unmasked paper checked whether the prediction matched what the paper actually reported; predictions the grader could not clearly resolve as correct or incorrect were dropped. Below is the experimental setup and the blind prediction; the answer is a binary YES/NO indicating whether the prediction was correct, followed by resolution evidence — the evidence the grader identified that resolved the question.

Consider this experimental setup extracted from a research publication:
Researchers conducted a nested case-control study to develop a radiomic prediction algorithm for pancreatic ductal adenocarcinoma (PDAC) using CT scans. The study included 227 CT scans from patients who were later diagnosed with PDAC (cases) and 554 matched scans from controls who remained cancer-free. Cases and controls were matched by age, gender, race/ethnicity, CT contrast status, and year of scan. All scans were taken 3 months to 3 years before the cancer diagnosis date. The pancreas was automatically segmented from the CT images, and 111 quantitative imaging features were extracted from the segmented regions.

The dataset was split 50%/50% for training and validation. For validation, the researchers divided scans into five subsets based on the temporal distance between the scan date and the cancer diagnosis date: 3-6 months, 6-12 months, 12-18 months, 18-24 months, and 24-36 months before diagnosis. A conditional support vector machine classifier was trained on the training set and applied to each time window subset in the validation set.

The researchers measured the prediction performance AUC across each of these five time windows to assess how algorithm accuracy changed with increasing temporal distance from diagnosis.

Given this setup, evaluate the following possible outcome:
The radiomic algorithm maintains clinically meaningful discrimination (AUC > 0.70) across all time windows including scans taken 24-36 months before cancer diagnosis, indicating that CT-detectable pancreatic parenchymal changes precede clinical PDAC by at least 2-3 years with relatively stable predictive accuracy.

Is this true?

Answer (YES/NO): YES